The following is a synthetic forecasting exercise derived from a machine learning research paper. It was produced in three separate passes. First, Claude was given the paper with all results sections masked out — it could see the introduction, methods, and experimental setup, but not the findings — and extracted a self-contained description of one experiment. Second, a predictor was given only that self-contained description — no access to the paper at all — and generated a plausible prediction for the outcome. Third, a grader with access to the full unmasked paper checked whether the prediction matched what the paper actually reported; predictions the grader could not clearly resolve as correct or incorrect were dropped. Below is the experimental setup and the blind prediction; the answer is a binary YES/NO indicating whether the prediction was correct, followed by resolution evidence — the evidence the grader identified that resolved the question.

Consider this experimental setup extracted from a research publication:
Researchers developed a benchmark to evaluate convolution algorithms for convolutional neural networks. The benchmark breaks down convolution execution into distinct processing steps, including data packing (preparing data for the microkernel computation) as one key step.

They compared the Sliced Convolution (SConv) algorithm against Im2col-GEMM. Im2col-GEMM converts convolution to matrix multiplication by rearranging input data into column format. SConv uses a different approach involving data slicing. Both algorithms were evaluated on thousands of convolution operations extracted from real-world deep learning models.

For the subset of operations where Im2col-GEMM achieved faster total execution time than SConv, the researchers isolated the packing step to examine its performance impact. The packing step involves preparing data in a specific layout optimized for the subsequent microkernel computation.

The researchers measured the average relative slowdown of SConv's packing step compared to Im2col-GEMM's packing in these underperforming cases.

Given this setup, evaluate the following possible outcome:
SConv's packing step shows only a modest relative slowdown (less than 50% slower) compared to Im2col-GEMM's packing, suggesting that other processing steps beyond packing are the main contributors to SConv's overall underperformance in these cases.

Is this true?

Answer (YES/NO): NO